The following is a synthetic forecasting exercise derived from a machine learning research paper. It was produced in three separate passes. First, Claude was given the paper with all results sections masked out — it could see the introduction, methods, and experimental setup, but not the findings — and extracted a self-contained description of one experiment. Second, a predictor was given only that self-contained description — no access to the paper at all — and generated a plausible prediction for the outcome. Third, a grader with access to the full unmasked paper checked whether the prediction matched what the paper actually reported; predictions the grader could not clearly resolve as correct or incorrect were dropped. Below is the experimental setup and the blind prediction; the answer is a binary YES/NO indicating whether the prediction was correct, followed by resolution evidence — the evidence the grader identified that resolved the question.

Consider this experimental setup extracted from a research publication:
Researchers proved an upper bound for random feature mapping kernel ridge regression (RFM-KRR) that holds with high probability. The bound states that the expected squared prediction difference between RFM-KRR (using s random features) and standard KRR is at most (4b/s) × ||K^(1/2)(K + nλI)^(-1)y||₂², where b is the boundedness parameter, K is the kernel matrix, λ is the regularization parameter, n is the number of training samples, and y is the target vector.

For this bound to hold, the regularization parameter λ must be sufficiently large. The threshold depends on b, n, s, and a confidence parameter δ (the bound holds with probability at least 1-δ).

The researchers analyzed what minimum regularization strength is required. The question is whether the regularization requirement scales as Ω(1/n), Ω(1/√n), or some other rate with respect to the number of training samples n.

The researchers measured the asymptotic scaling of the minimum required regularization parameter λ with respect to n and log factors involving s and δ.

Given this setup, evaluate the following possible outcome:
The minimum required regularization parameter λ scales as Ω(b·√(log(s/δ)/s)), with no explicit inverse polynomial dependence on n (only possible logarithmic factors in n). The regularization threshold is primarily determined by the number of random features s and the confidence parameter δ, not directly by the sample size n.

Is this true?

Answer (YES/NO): NO